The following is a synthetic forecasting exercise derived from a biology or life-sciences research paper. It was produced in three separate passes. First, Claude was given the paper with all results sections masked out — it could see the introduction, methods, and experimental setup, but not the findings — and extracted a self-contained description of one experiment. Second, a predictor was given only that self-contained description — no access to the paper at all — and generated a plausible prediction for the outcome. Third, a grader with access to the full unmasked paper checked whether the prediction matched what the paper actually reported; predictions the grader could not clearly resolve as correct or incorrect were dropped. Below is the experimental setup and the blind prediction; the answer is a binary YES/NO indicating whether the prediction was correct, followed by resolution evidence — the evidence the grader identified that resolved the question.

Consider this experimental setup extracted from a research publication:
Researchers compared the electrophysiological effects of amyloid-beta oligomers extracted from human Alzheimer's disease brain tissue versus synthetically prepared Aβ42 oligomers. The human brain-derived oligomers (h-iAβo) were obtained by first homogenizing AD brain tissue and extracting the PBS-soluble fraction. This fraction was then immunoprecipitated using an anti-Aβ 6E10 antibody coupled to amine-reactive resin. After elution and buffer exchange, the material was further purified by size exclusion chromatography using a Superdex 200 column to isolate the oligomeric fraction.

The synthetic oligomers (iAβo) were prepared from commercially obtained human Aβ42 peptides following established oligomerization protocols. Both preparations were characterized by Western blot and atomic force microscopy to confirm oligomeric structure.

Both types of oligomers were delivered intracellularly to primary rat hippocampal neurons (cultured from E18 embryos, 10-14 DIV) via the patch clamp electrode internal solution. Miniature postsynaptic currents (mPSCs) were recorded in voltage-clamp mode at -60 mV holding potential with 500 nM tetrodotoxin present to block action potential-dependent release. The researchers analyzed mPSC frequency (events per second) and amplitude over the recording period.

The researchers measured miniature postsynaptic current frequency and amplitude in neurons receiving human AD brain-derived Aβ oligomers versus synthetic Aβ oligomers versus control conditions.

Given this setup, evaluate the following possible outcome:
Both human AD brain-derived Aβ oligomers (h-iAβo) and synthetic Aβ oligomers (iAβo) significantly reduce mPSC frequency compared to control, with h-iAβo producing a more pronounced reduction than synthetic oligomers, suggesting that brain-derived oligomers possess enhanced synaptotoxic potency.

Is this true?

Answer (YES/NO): NO